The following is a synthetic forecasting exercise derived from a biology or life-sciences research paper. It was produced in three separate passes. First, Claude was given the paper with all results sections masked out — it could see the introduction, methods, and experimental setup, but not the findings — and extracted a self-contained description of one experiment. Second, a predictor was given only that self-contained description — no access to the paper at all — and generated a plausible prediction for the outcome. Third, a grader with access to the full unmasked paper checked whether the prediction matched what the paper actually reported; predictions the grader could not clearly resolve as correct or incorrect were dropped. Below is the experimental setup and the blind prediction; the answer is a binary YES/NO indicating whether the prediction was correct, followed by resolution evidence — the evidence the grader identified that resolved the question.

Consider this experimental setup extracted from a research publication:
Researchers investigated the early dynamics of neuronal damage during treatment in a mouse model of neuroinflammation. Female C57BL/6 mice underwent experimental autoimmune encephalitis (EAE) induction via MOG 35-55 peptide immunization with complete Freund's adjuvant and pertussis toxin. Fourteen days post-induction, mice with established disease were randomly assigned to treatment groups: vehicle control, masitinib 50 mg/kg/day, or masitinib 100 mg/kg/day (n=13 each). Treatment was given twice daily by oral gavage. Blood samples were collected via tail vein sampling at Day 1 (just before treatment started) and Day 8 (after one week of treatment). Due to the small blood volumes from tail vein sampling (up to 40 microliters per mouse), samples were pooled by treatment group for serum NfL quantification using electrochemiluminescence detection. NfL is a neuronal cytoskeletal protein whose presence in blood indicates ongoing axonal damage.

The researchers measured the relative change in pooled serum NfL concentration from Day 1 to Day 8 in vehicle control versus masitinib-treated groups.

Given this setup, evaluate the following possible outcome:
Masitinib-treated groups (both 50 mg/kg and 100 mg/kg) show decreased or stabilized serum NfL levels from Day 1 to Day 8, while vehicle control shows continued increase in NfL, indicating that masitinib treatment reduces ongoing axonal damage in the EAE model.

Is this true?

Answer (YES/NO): NO